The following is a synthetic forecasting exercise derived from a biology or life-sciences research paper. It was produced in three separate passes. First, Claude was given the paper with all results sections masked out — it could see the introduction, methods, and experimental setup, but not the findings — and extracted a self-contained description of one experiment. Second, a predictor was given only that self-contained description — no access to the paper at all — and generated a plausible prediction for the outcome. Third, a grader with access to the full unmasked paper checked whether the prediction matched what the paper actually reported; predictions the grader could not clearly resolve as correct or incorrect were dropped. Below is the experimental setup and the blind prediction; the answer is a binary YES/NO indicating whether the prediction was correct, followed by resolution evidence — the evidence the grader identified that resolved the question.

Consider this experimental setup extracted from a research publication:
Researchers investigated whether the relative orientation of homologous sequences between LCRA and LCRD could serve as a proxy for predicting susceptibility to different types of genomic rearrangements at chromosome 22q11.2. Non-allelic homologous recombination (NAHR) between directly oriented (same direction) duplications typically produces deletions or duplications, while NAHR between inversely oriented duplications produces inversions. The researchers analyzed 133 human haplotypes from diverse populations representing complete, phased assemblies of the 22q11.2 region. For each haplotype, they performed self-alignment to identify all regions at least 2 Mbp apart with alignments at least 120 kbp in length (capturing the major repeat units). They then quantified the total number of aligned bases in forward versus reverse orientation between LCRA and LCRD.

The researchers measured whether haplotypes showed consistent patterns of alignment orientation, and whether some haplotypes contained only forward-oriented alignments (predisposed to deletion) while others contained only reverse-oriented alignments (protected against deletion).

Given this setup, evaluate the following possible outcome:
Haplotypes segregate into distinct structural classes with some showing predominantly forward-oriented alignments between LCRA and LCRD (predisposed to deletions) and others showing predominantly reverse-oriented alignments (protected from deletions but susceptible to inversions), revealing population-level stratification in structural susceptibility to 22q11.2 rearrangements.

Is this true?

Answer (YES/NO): YES